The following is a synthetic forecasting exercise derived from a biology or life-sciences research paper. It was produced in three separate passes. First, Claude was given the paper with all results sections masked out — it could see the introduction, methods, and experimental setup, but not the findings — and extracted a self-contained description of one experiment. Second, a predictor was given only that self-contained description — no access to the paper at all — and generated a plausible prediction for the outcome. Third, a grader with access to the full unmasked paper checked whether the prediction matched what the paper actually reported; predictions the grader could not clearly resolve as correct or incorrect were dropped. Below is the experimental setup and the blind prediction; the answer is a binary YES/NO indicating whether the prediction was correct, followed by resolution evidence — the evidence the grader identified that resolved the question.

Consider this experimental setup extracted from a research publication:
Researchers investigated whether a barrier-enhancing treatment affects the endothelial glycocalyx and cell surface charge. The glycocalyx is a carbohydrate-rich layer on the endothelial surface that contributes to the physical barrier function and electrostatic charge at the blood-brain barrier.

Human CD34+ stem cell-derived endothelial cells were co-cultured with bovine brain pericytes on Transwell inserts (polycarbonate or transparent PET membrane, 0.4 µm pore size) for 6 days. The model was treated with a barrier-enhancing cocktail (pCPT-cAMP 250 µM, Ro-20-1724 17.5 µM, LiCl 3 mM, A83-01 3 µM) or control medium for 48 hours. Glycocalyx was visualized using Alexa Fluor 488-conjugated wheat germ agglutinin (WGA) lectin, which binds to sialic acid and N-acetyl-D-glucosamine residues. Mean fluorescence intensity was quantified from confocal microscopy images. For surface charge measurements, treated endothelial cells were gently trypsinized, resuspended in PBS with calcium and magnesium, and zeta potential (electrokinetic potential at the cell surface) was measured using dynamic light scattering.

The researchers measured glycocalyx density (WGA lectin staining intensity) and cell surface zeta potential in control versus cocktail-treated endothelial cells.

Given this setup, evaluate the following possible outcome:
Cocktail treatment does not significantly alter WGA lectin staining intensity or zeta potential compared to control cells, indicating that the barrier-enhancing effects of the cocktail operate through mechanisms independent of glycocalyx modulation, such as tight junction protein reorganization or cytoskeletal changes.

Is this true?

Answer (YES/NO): NO